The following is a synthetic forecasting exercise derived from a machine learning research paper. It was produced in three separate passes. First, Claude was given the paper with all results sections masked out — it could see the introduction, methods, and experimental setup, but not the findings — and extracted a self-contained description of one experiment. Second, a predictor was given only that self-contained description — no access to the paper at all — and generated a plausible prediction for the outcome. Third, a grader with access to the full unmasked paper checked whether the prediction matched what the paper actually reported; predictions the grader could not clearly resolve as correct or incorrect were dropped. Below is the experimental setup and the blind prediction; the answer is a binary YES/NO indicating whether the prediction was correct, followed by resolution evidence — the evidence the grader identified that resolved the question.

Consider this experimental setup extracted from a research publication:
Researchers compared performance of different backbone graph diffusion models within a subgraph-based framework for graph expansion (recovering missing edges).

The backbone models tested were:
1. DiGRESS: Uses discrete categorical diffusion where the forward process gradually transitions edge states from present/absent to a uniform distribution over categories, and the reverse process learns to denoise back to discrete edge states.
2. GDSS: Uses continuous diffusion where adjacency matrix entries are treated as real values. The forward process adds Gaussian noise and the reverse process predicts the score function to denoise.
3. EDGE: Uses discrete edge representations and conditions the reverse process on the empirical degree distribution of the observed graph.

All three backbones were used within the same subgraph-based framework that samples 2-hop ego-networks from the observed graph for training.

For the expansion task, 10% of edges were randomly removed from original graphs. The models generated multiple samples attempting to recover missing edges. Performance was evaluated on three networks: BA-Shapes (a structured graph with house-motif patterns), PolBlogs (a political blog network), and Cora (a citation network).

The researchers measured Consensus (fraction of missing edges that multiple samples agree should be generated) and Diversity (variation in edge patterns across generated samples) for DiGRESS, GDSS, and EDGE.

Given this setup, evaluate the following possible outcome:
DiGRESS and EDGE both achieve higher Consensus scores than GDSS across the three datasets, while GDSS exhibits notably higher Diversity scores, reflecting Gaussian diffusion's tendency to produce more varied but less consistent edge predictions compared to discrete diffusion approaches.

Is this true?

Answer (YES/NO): NO